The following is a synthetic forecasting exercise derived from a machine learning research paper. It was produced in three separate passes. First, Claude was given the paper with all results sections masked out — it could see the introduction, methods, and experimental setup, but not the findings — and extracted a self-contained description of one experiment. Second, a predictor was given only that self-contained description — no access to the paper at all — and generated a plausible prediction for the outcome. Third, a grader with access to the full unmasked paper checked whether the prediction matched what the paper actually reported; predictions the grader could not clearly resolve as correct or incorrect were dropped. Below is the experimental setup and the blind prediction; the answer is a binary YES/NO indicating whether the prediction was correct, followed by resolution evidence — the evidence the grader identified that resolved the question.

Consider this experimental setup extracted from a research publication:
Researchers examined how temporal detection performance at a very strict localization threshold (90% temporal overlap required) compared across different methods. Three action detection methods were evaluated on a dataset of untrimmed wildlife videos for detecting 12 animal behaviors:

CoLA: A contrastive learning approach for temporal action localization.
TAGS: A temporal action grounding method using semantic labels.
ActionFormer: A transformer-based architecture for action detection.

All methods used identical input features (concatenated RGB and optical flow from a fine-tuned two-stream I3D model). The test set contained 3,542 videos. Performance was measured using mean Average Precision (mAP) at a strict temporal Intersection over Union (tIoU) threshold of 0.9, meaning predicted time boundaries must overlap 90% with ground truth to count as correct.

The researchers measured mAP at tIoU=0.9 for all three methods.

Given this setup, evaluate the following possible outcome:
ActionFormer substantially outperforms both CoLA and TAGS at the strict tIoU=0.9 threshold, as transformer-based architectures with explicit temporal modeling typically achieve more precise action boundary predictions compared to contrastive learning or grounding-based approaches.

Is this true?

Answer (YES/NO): NO